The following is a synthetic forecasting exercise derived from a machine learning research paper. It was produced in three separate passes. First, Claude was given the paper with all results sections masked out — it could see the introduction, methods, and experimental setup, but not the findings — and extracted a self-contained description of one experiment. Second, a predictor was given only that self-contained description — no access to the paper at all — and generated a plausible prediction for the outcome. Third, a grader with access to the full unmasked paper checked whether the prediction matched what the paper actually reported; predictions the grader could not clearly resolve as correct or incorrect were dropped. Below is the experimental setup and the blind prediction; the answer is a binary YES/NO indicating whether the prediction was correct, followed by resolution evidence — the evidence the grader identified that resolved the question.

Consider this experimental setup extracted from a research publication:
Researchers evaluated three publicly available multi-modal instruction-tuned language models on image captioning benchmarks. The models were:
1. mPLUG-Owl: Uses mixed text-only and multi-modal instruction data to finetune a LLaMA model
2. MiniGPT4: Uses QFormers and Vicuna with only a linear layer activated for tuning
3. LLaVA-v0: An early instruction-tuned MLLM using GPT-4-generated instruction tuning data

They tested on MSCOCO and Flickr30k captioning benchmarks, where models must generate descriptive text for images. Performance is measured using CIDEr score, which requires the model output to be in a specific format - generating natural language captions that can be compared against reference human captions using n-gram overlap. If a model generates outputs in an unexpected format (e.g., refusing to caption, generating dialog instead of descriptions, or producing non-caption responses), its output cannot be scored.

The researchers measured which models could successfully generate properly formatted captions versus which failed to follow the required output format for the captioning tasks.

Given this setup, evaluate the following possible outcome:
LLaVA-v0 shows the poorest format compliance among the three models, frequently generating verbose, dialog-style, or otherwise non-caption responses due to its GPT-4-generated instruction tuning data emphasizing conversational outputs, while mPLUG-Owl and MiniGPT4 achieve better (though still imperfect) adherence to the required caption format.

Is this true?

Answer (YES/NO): NO